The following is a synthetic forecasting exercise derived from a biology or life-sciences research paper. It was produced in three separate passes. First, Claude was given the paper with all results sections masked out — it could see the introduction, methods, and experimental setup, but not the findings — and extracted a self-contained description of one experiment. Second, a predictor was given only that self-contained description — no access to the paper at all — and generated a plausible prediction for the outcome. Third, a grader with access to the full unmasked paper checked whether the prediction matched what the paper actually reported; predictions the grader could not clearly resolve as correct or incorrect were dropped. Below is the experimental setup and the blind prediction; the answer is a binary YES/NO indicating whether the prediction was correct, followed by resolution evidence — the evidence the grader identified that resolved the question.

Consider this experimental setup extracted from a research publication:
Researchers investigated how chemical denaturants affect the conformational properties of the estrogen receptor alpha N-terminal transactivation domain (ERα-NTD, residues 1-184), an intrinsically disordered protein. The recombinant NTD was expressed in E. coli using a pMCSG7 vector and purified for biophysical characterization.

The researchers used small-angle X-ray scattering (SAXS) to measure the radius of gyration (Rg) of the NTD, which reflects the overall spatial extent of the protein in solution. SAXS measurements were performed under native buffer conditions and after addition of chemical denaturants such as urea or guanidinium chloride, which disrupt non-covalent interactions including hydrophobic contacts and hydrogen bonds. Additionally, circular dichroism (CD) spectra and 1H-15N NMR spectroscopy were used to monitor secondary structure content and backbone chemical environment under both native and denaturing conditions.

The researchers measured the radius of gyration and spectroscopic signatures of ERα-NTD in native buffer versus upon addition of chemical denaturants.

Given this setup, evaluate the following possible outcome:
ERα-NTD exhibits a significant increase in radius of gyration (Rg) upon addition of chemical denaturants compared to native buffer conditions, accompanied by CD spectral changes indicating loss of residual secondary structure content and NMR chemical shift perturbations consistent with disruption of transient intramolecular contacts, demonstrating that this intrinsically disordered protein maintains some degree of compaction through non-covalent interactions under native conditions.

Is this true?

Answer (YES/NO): YES